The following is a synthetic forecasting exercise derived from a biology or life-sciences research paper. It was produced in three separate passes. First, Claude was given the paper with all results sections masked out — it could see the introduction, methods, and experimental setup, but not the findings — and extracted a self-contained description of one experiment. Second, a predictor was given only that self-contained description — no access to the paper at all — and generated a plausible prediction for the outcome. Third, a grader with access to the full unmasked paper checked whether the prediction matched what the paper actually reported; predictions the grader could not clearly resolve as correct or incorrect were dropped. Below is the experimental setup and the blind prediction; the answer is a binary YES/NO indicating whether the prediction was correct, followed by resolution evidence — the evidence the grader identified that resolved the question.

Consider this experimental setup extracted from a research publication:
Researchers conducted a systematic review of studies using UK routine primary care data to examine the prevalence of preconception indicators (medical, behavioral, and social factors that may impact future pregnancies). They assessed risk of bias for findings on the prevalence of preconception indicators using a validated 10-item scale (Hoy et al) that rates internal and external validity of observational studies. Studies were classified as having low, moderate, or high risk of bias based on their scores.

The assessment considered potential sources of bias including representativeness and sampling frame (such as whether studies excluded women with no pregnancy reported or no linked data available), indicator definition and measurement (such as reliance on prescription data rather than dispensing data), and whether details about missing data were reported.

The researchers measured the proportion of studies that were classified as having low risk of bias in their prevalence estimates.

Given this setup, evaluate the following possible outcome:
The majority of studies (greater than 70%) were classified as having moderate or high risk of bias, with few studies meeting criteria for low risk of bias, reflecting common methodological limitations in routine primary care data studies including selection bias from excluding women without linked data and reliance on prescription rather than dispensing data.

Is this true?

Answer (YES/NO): NO